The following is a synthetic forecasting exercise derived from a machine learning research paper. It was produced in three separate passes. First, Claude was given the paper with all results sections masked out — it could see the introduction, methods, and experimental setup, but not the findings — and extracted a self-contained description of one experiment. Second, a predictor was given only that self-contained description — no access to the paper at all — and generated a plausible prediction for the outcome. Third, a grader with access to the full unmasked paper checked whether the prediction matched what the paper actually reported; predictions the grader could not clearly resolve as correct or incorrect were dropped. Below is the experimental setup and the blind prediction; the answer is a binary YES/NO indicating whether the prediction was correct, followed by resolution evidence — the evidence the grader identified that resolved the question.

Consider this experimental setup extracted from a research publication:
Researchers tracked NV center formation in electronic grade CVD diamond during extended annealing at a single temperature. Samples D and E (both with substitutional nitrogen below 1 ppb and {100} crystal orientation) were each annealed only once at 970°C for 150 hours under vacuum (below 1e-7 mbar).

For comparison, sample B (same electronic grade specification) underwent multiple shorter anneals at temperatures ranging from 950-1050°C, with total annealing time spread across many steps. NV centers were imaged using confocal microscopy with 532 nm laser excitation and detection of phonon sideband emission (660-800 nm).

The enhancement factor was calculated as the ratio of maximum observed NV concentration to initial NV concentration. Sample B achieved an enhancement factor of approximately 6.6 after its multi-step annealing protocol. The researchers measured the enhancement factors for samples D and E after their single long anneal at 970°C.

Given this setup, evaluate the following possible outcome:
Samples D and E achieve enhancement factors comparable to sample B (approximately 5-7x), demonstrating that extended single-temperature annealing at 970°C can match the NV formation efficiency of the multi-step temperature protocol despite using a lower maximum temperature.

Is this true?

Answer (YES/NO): NO